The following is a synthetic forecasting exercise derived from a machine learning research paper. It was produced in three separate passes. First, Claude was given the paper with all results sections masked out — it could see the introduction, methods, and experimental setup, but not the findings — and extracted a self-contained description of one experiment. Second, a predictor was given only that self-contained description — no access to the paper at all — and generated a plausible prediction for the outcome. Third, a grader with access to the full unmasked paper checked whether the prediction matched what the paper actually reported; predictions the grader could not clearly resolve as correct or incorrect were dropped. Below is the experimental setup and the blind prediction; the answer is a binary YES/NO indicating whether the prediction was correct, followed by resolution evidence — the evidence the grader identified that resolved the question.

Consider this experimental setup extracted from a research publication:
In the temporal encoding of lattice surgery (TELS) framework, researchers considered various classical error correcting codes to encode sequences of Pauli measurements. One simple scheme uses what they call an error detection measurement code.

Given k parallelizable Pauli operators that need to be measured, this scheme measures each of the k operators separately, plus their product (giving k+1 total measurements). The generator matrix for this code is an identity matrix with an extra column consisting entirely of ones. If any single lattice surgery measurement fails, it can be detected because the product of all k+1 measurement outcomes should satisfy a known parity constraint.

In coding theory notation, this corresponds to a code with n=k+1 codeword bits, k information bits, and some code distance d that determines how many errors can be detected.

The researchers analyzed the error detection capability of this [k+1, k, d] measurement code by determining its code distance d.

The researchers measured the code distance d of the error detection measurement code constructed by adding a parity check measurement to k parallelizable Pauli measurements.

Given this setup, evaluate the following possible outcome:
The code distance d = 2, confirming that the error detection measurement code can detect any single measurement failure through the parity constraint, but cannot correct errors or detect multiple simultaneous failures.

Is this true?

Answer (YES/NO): YES